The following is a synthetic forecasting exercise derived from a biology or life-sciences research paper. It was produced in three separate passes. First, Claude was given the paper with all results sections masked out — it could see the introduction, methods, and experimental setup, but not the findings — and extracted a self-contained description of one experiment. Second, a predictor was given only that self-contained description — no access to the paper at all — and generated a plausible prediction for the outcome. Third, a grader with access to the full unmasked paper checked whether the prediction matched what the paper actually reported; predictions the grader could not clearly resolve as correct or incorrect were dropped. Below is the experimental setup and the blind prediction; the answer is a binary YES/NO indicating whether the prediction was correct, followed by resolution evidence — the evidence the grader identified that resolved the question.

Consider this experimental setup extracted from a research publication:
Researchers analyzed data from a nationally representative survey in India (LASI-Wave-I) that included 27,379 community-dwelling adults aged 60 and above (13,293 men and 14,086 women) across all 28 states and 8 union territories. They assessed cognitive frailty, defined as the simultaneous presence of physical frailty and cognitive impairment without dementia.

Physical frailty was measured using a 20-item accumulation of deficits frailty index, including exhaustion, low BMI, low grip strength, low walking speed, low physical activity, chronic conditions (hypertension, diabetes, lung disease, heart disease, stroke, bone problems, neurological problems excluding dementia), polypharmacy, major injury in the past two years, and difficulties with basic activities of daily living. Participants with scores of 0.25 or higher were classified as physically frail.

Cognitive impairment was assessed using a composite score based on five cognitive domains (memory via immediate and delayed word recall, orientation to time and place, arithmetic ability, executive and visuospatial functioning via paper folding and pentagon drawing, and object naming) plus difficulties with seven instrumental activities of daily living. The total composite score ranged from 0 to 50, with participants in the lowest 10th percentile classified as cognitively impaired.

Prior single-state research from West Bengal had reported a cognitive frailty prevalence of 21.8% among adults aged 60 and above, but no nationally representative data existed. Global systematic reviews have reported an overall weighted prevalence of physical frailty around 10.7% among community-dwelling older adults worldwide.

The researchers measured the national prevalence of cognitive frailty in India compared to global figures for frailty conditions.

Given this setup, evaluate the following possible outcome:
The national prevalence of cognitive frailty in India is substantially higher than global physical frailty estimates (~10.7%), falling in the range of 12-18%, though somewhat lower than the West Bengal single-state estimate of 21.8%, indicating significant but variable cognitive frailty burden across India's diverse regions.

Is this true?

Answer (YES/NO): NO